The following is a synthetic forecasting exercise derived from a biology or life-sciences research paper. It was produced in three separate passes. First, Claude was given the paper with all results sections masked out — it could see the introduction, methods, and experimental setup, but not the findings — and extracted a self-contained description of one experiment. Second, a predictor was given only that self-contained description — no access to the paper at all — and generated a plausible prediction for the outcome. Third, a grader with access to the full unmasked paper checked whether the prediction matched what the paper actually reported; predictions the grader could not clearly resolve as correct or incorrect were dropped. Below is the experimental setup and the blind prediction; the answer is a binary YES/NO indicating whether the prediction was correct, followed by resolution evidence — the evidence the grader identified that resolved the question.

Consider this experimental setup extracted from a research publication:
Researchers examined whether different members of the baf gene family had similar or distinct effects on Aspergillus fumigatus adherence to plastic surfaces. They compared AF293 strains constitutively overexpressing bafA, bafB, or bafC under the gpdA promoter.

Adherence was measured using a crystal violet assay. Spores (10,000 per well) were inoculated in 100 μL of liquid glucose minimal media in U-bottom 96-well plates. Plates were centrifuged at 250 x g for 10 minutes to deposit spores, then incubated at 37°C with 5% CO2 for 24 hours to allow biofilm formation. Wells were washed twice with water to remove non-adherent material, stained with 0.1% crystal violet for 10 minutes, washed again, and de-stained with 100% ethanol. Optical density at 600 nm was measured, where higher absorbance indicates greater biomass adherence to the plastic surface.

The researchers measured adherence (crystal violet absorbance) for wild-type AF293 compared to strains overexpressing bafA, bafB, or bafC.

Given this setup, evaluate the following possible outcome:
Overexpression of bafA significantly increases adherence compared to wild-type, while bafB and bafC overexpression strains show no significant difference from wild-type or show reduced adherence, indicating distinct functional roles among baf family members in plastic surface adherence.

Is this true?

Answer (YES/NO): NO